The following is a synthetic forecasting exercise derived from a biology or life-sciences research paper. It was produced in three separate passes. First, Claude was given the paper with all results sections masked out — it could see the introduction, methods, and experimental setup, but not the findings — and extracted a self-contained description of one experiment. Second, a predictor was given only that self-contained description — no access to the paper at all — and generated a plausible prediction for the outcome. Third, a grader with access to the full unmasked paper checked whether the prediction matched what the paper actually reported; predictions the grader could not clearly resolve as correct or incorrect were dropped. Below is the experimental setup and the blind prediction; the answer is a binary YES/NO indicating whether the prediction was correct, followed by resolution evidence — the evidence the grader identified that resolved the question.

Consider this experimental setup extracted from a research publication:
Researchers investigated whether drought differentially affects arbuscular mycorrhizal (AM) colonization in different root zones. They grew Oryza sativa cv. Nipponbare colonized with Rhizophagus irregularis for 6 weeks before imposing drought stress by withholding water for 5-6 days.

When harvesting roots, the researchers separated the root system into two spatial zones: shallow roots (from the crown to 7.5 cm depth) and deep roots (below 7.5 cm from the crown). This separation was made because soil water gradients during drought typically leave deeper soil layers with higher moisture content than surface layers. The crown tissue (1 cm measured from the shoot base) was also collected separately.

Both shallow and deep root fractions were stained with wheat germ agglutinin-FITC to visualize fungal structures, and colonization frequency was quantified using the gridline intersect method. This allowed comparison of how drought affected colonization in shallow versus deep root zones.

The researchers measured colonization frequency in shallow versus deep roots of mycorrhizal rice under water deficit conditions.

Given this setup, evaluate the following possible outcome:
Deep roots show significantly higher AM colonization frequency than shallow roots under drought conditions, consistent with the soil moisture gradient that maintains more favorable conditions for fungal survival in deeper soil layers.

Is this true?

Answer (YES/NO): NO